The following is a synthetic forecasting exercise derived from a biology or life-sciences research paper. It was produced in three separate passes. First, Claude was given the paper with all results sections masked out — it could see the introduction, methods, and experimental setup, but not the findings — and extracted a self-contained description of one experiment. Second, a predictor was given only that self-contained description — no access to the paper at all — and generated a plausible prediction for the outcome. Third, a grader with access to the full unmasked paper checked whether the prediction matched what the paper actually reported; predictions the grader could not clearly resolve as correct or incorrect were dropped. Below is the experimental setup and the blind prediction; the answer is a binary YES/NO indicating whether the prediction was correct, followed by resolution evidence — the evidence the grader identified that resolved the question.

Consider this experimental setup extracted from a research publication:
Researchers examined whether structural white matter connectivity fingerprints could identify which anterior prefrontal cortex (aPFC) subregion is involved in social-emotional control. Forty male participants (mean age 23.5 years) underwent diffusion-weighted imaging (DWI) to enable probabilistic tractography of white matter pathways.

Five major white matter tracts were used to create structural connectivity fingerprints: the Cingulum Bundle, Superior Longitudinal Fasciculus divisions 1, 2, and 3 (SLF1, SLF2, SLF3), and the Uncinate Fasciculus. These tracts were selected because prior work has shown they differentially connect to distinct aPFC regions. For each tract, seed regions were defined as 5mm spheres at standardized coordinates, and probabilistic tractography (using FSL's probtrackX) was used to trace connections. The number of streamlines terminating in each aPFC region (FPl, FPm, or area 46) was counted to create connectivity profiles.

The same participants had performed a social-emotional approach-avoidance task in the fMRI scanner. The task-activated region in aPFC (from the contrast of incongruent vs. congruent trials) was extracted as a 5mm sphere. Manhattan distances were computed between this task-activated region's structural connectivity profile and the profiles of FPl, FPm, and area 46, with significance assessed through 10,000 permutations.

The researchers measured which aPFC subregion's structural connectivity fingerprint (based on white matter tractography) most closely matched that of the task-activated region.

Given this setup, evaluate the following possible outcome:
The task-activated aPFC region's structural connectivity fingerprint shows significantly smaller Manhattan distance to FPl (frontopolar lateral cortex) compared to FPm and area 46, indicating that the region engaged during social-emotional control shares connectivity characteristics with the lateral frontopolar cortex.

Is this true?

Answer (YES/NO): YES